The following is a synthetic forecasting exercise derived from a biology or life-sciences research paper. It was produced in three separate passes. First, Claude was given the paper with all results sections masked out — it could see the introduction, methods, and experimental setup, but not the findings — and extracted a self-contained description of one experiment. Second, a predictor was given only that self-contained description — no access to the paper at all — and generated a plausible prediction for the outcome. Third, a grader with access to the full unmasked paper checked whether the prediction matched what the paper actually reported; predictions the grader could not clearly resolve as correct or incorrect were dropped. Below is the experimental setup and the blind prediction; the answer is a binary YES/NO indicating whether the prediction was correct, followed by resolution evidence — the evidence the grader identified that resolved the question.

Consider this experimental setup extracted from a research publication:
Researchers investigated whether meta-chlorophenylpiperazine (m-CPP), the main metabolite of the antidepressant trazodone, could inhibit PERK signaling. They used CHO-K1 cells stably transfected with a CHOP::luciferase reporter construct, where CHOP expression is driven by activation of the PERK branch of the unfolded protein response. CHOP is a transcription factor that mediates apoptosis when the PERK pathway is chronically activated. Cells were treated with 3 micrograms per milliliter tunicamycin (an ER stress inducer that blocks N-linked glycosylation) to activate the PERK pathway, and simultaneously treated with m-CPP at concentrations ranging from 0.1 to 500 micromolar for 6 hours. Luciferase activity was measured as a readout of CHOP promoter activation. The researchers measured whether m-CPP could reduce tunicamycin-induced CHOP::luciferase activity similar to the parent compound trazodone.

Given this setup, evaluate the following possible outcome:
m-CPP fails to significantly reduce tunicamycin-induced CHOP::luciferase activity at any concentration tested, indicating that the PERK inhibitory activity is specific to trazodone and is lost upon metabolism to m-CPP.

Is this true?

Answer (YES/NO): YES